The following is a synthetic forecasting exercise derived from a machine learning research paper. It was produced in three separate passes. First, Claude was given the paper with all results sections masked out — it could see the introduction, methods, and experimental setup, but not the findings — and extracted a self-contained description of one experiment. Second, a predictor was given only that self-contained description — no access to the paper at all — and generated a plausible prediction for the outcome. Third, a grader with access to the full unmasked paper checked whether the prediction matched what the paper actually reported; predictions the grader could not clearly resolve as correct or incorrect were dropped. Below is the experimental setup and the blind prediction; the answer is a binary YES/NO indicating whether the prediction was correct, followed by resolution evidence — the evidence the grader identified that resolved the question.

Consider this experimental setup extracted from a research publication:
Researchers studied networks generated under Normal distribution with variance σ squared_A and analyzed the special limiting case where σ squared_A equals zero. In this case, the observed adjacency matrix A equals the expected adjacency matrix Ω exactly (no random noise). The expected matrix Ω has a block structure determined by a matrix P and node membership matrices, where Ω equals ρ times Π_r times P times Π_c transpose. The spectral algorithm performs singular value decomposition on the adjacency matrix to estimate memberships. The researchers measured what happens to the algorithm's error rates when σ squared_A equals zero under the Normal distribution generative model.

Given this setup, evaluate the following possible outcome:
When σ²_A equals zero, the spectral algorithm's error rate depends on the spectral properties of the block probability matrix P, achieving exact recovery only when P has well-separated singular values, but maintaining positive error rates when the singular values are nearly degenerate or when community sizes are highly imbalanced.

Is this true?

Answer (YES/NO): NO